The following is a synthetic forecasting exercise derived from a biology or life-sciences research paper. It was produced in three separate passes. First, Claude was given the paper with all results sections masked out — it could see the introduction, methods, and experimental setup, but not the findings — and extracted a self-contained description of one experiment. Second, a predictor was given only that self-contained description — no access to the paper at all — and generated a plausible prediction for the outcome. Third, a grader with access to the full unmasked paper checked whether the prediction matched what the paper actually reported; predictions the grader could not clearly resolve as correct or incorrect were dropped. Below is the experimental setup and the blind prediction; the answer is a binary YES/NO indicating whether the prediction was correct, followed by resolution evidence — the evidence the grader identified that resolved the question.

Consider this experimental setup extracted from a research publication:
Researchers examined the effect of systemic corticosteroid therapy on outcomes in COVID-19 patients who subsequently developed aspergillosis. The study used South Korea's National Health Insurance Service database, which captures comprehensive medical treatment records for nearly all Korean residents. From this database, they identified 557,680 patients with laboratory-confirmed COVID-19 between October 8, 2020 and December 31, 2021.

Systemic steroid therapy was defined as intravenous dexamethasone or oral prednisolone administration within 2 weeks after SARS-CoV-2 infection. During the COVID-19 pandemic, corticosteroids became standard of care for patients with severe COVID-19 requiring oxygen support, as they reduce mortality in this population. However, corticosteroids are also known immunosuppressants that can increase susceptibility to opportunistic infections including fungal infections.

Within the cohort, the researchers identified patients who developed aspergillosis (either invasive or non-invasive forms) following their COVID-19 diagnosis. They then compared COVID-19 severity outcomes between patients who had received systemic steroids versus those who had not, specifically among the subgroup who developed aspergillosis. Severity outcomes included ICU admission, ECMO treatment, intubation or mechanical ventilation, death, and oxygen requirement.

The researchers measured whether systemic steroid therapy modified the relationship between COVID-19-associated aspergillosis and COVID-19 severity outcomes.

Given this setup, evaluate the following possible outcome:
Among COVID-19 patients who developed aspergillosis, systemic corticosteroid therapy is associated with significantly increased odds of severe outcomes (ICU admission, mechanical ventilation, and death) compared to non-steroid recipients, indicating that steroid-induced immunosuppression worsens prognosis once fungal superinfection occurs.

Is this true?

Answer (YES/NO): YES